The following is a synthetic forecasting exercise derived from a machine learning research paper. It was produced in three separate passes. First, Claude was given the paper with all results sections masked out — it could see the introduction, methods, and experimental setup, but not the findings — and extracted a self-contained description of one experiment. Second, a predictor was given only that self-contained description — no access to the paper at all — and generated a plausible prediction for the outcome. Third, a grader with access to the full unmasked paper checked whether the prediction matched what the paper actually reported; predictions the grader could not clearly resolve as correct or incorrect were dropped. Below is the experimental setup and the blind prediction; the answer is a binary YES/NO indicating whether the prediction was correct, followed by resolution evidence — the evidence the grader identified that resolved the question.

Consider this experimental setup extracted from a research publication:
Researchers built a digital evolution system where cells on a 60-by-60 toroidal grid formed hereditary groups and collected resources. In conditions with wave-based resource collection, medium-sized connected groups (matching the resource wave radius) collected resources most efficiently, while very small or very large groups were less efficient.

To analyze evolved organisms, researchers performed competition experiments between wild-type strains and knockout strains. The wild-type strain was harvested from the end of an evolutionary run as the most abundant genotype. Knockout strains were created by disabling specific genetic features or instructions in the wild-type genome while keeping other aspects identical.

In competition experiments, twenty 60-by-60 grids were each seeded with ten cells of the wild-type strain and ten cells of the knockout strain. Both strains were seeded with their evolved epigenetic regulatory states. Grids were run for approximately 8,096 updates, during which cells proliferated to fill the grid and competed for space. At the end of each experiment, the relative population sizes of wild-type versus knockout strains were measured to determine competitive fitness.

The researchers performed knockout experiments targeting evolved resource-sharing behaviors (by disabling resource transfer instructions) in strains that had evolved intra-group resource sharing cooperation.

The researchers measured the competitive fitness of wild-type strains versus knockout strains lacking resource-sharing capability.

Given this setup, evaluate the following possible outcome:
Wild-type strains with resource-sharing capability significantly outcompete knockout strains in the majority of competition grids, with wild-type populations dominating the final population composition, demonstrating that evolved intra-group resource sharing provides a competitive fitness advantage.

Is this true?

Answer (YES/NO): YES